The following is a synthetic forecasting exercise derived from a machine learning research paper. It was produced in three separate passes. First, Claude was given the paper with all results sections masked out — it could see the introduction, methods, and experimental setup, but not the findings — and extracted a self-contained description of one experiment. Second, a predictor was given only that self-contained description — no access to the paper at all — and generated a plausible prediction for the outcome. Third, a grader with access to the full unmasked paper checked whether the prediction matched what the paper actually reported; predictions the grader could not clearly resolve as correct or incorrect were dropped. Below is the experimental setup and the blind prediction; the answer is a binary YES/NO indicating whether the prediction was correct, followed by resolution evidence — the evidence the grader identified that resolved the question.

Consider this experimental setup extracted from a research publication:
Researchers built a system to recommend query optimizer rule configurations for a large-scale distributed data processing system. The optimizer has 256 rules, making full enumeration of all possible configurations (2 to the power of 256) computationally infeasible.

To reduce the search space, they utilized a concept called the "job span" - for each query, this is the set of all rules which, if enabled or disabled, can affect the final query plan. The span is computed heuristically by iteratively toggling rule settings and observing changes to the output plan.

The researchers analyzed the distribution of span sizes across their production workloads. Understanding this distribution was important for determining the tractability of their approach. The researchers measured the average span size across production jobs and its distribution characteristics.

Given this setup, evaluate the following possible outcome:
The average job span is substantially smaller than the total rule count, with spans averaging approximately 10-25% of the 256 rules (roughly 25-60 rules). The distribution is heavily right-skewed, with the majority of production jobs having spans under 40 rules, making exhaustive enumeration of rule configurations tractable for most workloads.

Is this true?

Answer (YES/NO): NO